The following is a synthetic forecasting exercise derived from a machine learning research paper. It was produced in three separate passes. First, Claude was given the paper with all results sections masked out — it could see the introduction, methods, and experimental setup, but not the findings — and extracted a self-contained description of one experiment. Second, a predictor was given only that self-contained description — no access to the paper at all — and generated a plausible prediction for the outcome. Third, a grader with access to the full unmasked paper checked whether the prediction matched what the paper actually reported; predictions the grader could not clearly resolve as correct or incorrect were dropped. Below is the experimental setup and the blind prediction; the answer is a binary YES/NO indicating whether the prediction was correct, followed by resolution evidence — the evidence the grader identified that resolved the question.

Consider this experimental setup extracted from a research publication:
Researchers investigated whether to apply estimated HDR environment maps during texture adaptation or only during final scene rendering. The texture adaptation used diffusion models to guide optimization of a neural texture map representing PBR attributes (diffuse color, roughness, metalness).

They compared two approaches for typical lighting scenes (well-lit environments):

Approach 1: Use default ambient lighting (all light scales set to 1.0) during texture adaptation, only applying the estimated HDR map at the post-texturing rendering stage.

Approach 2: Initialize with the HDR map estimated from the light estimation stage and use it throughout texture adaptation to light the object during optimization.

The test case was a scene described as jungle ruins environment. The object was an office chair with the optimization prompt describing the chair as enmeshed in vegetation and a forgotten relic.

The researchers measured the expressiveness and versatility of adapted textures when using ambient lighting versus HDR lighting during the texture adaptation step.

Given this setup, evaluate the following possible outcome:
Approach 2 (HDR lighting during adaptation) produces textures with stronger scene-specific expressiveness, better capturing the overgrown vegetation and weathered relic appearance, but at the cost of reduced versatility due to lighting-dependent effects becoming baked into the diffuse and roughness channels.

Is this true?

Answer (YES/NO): NO